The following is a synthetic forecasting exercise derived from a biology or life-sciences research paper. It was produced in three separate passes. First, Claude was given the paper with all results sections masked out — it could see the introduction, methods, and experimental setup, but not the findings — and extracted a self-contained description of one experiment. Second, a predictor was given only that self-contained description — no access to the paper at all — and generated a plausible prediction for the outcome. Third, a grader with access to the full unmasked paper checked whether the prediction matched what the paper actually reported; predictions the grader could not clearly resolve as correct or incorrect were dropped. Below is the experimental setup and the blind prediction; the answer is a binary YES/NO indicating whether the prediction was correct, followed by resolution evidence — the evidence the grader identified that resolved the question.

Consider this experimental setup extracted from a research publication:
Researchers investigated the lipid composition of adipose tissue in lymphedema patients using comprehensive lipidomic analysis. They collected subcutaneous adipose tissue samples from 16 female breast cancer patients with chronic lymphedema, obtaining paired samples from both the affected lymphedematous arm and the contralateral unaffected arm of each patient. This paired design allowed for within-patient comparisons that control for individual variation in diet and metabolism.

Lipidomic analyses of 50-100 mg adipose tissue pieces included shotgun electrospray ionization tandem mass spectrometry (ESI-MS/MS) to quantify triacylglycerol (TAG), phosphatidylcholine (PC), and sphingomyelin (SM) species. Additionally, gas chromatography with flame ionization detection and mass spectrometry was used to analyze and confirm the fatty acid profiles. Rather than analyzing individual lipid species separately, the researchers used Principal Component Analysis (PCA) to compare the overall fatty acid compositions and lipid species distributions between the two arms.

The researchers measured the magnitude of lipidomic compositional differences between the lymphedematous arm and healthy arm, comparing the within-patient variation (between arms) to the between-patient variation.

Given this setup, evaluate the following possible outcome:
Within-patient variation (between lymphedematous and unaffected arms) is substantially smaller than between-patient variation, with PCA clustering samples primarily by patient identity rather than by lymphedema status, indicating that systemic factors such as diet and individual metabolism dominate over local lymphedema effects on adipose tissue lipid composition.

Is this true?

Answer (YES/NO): YES